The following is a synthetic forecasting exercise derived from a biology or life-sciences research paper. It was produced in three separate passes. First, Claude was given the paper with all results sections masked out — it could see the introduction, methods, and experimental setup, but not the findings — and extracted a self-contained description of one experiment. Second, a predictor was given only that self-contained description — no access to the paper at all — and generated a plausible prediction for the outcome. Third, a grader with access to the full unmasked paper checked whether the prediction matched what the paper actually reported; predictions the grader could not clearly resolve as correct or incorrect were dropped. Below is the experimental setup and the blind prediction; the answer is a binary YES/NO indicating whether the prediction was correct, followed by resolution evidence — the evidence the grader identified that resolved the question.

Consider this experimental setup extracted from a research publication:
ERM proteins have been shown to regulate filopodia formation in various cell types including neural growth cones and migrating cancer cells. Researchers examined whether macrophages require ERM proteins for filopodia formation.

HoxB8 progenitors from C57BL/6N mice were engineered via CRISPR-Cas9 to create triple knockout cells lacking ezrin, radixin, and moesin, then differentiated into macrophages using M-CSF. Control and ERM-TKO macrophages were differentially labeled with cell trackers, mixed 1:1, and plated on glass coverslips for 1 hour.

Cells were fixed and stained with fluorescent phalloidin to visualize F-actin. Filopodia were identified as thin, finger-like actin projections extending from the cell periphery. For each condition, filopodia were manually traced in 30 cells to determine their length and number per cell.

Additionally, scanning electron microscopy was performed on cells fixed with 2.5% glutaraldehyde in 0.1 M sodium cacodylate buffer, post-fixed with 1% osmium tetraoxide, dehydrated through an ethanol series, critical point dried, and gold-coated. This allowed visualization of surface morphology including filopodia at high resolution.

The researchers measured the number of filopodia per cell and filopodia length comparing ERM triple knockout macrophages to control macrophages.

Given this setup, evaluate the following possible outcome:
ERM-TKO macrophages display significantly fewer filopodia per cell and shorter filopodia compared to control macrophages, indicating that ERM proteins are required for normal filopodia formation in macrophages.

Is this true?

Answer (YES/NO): NO